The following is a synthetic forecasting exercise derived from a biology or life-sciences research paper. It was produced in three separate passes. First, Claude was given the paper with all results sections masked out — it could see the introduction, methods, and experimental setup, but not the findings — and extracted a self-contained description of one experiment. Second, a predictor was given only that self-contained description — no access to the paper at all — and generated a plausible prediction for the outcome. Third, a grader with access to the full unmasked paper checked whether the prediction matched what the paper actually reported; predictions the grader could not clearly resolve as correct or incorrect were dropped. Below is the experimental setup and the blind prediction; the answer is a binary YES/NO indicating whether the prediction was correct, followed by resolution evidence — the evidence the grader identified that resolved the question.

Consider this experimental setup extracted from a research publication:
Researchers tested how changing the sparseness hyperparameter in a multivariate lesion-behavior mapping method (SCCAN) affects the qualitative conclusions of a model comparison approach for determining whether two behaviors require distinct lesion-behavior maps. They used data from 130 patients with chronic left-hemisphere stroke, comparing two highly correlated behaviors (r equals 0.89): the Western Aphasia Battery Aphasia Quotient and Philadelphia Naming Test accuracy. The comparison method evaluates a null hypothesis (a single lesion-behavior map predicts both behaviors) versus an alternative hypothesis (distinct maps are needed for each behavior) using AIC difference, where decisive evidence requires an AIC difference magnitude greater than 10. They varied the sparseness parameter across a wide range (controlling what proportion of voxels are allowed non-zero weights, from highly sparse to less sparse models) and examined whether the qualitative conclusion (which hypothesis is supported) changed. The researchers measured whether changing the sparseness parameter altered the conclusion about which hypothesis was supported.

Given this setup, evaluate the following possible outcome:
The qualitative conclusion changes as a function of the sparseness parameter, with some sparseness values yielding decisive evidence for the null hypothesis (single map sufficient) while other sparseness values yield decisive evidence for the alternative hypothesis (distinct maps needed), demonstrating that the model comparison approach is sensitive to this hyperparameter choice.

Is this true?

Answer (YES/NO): NO